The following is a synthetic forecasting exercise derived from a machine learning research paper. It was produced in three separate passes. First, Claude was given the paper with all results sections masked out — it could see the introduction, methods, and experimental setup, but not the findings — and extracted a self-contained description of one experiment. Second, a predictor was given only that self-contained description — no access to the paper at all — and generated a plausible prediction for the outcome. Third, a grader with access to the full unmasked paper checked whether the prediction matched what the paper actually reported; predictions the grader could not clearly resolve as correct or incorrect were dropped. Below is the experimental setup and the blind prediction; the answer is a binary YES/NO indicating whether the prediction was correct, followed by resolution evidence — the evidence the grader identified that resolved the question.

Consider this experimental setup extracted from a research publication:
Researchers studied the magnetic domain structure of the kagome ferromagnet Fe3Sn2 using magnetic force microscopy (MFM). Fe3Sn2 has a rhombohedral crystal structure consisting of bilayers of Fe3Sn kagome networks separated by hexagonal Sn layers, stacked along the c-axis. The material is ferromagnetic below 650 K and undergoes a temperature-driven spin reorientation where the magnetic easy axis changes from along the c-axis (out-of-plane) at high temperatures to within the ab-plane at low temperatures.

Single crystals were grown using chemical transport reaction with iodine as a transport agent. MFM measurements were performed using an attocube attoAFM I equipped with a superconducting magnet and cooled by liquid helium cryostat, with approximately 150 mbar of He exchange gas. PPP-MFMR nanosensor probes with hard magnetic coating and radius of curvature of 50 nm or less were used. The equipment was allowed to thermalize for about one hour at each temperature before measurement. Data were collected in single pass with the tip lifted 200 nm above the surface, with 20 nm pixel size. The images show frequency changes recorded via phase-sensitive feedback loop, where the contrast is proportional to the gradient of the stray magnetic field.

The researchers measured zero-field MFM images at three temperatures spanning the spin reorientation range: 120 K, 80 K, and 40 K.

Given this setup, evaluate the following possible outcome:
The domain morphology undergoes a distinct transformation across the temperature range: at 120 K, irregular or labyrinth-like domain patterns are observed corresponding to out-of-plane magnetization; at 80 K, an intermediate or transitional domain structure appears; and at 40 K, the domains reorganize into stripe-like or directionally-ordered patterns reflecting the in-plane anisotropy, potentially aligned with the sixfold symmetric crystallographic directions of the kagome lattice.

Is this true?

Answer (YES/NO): NO